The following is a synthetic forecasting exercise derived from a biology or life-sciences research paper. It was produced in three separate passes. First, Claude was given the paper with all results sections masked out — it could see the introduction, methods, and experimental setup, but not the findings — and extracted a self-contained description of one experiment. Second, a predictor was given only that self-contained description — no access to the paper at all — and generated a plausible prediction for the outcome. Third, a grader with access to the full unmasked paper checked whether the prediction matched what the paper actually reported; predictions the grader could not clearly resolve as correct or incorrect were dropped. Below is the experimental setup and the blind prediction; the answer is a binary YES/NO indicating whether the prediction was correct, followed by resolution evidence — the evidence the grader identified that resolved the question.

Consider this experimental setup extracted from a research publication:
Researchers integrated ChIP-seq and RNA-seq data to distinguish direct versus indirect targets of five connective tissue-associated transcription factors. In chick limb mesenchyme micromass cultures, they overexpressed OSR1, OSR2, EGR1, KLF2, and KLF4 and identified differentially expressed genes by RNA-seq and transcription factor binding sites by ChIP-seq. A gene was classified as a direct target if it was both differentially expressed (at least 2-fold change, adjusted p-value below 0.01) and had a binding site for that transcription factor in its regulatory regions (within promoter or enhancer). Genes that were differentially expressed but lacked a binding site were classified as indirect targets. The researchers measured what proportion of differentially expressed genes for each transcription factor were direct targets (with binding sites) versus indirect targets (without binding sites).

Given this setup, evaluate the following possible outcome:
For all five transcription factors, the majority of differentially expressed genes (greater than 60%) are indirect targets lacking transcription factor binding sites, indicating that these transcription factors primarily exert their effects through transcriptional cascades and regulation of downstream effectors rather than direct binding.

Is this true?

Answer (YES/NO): NO